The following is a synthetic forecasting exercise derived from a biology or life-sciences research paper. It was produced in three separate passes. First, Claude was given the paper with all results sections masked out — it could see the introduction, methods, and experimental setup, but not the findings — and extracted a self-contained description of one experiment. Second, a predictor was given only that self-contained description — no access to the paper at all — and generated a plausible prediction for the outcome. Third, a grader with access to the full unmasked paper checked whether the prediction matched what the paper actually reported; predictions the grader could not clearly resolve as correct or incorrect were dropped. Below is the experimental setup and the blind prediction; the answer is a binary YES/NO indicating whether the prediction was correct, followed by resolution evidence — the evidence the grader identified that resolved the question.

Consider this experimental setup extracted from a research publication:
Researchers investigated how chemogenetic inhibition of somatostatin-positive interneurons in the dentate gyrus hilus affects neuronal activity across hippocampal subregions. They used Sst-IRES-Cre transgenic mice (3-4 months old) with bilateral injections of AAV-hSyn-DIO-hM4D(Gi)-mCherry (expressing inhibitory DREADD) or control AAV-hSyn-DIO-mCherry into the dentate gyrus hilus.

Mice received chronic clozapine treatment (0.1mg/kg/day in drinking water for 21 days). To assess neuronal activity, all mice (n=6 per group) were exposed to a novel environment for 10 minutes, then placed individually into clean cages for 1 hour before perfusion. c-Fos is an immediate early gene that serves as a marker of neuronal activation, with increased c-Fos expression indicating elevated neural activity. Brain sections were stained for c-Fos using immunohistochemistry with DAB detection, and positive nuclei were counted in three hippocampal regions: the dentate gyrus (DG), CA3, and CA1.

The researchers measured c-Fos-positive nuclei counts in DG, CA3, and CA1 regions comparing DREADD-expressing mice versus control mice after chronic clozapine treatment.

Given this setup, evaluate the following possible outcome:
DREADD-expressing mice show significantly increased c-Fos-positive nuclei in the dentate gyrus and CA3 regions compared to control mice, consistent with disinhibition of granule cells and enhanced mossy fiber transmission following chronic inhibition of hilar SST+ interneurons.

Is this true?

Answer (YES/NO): NO